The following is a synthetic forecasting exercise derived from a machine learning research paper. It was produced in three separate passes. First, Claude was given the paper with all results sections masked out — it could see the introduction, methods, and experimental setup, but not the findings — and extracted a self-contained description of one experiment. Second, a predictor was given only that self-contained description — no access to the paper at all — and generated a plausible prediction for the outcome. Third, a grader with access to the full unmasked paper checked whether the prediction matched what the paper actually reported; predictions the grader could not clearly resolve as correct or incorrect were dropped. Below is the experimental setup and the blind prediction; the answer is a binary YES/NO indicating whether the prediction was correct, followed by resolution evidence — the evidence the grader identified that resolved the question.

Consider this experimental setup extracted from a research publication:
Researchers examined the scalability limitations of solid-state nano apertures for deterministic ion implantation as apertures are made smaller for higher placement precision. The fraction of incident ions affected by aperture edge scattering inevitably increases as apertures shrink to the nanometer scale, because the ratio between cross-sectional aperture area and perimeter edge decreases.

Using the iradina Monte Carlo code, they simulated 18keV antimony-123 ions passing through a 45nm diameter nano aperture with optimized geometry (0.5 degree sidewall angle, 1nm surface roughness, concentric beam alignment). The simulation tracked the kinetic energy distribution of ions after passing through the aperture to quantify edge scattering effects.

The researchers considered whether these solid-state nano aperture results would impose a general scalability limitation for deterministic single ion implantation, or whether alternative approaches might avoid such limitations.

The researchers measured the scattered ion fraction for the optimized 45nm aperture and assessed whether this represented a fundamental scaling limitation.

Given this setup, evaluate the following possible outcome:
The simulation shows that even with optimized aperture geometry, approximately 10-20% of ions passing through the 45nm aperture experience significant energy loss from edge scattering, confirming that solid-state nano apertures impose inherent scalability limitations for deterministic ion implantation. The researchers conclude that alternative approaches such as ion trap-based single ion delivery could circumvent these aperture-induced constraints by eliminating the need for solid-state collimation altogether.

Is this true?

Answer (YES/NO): NO